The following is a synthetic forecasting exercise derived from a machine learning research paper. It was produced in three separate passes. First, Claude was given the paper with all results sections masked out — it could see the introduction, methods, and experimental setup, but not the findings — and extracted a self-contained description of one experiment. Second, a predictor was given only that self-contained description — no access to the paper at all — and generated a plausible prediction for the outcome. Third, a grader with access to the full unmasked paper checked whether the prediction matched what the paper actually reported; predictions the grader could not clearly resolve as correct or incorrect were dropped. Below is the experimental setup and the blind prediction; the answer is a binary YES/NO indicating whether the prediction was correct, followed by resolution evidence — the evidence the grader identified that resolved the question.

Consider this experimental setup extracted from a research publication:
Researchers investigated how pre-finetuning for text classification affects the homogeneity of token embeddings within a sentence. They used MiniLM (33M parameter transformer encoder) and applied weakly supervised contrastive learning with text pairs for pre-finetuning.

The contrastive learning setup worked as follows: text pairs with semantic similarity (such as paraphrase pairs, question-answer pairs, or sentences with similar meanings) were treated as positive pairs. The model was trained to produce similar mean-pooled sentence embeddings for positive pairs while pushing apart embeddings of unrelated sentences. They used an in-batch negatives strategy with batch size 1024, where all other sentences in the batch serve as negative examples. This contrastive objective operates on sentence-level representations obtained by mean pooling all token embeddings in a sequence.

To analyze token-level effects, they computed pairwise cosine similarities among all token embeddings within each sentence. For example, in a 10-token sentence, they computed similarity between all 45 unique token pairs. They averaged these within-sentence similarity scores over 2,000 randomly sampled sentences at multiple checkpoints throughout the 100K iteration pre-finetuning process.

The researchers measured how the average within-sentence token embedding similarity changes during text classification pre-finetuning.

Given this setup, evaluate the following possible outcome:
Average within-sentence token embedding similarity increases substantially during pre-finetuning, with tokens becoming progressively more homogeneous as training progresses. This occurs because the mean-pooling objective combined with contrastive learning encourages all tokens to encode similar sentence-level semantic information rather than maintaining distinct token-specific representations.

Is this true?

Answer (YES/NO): YES